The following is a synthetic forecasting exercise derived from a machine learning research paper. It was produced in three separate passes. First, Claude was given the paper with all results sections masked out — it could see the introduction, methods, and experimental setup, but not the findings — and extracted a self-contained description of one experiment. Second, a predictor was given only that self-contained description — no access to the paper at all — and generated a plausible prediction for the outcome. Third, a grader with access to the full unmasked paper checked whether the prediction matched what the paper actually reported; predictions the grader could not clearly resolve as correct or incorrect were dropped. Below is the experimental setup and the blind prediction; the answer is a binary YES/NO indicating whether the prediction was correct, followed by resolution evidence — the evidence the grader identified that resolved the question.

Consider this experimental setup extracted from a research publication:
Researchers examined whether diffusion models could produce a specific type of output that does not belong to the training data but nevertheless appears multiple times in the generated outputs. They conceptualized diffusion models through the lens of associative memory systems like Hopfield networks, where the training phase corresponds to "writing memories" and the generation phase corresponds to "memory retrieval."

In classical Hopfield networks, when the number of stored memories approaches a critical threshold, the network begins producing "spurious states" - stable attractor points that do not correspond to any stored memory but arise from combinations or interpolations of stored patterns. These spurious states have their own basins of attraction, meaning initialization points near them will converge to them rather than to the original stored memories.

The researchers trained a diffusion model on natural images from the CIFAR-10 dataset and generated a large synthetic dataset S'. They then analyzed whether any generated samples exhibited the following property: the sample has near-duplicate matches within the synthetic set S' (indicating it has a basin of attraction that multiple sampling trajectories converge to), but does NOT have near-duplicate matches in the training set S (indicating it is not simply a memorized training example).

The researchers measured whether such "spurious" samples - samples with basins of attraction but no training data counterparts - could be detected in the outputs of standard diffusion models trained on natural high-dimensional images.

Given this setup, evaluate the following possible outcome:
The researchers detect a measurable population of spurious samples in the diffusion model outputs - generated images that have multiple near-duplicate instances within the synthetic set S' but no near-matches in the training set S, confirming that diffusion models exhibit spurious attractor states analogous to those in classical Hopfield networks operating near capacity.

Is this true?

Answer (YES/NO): YES